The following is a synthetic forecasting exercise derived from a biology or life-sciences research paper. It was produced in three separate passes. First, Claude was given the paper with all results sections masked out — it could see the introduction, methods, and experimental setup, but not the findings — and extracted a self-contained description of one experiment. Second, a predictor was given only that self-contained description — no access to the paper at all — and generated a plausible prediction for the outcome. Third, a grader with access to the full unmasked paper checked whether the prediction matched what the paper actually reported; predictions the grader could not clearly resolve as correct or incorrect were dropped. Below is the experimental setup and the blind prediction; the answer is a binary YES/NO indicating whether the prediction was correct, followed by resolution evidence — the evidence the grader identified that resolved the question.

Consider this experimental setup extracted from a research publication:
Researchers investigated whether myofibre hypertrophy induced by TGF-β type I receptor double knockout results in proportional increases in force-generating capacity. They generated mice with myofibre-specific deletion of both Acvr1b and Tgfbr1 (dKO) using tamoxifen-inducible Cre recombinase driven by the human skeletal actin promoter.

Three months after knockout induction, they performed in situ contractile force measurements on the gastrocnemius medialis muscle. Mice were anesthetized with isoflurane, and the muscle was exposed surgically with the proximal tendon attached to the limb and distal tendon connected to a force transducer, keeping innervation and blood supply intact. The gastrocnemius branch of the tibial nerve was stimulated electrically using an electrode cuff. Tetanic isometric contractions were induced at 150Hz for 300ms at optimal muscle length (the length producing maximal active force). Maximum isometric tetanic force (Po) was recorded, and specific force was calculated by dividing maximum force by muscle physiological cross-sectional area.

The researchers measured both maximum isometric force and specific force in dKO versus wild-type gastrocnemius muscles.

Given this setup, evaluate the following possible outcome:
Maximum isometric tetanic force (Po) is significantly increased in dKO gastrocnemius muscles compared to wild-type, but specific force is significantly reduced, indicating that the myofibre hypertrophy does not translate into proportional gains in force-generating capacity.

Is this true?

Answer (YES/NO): YES